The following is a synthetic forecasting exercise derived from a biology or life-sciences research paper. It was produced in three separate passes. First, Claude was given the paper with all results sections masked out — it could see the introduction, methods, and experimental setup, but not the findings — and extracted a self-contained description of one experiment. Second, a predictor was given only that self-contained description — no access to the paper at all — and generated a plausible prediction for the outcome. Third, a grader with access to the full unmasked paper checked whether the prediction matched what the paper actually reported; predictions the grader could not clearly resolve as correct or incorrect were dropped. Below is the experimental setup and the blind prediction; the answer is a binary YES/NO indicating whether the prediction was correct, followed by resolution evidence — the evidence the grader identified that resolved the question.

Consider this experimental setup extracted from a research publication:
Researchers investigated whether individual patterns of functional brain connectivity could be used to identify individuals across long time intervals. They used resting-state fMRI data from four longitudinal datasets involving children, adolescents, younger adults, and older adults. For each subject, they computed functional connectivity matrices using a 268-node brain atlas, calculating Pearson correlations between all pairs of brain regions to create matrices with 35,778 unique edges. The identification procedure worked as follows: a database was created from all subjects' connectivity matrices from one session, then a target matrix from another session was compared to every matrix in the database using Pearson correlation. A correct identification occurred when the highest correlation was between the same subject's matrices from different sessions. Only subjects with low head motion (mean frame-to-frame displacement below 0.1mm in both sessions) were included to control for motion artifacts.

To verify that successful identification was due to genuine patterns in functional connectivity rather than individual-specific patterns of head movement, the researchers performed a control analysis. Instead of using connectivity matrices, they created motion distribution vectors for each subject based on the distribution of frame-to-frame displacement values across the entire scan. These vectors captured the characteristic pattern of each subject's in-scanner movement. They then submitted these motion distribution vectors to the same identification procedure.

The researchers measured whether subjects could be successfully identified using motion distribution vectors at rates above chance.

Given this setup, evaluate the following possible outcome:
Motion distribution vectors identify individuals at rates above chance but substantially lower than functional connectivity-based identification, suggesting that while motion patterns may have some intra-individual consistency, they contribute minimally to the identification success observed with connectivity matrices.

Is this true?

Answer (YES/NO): YES